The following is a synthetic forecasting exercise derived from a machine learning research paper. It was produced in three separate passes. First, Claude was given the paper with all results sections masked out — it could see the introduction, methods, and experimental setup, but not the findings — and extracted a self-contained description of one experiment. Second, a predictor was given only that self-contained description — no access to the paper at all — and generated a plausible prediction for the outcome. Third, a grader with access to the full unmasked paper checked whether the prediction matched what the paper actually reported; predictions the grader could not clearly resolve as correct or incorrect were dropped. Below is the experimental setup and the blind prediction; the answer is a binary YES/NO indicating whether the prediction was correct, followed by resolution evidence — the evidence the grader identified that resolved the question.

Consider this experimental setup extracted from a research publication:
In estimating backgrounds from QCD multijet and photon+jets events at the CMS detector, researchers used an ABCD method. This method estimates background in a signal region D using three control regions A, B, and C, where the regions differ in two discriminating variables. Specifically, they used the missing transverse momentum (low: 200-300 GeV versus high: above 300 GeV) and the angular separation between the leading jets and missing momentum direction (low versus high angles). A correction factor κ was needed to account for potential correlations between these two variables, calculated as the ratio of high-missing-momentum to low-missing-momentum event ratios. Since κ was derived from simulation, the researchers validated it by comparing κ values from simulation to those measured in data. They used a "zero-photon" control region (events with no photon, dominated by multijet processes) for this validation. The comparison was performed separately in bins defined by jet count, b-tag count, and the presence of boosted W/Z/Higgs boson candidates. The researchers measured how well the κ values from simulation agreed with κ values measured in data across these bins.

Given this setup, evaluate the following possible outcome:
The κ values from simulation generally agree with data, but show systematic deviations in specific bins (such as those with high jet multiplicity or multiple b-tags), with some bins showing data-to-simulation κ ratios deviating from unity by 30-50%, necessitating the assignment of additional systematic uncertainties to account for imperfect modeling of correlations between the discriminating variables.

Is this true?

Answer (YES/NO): NO